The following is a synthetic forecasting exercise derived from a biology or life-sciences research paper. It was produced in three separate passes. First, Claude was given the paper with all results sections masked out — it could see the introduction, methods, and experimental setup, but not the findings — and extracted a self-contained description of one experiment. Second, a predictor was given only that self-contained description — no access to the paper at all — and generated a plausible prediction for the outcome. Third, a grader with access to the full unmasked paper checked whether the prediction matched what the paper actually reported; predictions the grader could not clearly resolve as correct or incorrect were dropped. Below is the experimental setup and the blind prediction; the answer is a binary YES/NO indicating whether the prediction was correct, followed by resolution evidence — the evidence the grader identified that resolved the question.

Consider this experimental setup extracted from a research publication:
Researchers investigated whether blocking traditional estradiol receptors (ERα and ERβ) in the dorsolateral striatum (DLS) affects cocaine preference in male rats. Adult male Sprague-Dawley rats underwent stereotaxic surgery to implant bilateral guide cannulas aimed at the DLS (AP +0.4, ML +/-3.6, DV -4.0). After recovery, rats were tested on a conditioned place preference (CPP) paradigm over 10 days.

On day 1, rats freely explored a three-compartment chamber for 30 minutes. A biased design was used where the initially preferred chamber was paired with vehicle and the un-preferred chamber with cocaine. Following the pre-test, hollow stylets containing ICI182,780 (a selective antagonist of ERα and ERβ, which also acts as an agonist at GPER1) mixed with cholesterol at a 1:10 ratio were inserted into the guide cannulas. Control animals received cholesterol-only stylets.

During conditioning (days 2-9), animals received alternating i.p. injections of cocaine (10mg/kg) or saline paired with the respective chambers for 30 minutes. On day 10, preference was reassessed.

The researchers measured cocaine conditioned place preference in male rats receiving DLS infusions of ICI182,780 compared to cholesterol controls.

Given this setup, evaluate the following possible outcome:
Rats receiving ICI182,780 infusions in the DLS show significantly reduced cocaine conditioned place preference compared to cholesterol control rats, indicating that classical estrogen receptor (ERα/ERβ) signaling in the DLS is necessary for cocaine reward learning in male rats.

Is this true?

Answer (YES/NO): NO